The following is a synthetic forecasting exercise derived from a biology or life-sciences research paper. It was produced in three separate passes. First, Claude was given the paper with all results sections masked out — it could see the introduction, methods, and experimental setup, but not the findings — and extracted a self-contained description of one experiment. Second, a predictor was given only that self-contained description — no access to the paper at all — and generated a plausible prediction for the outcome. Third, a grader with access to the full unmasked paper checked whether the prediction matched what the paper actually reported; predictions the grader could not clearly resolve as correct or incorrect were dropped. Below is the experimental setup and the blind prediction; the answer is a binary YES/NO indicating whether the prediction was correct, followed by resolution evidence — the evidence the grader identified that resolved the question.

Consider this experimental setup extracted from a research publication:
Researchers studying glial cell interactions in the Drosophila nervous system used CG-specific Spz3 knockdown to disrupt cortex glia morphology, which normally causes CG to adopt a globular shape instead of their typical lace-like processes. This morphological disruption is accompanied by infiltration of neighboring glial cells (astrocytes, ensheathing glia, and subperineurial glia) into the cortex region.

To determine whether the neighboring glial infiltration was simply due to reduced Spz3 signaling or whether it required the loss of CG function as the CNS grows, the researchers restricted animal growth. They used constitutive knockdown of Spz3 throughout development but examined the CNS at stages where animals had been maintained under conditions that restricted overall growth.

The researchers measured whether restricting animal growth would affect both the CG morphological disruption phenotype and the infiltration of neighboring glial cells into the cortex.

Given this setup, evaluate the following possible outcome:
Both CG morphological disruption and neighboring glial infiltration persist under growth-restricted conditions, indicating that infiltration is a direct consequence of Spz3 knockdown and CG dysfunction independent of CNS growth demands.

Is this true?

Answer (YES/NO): NO